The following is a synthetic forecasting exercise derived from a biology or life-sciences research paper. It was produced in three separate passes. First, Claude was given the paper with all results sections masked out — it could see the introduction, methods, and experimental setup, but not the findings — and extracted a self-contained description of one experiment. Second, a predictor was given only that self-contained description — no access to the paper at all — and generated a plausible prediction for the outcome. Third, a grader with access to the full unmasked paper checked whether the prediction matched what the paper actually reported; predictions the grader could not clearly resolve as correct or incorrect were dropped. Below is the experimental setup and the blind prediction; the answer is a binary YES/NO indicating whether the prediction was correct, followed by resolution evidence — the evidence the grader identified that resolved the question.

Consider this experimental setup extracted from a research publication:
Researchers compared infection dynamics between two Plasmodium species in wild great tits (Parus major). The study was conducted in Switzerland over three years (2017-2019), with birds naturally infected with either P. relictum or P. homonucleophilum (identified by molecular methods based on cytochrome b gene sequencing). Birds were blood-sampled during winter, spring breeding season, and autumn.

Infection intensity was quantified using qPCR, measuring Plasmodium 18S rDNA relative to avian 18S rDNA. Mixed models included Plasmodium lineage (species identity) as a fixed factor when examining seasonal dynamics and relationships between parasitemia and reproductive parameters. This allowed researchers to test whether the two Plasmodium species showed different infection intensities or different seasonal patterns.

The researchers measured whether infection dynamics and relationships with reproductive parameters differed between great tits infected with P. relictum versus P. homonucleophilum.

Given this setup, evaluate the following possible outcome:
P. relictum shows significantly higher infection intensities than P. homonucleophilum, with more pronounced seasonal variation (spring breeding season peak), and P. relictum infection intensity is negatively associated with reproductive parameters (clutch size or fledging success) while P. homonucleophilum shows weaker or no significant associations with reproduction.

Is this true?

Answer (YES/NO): NO